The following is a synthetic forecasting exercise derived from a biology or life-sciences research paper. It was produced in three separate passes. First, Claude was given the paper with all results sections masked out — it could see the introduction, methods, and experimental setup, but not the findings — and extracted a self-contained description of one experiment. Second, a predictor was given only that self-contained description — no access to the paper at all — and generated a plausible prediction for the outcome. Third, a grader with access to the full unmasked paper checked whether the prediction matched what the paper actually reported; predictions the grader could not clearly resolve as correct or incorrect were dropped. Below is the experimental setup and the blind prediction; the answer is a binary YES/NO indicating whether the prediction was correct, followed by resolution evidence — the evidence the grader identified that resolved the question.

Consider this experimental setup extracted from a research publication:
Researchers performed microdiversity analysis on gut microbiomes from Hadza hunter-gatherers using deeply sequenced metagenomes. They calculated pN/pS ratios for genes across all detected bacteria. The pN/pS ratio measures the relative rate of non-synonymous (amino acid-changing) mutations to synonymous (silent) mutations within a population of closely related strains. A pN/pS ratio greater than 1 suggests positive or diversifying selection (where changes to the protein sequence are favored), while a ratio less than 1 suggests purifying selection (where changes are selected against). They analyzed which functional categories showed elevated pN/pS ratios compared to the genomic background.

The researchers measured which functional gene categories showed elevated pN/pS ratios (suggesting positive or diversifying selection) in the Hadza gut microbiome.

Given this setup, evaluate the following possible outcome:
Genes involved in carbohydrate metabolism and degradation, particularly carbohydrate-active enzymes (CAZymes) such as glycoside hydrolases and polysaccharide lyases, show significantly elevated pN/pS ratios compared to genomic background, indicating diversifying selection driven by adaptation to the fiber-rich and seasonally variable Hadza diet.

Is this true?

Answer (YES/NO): NO